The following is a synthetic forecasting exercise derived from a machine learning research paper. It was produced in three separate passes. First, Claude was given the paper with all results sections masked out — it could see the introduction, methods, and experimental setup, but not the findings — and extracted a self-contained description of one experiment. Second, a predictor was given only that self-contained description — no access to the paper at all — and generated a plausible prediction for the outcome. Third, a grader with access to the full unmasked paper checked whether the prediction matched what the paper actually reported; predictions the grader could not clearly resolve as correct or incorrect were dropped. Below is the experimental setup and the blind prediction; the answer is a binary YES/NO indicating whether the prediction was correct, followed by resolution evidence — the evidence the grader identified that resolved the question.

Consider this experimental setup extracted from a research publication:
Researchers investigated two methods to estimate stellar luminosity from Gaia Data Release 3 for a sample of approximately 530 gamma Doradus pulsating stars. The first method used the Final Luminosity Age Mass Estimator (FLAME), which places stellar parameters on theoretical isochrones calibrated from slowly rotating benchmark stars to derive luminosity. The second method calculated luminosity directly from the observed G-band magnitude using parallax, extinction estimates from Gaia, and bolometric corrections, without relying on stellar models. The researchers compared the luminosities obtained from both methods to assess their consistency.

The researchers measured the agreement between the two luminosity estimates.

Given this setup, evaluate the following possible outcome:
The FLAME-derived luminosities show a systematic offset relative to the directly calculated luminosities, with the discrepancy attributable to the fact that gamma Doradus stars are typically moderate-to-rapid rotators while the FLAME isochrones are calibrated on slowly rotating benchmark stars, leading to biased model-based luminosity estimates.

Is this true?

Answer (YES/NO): NO